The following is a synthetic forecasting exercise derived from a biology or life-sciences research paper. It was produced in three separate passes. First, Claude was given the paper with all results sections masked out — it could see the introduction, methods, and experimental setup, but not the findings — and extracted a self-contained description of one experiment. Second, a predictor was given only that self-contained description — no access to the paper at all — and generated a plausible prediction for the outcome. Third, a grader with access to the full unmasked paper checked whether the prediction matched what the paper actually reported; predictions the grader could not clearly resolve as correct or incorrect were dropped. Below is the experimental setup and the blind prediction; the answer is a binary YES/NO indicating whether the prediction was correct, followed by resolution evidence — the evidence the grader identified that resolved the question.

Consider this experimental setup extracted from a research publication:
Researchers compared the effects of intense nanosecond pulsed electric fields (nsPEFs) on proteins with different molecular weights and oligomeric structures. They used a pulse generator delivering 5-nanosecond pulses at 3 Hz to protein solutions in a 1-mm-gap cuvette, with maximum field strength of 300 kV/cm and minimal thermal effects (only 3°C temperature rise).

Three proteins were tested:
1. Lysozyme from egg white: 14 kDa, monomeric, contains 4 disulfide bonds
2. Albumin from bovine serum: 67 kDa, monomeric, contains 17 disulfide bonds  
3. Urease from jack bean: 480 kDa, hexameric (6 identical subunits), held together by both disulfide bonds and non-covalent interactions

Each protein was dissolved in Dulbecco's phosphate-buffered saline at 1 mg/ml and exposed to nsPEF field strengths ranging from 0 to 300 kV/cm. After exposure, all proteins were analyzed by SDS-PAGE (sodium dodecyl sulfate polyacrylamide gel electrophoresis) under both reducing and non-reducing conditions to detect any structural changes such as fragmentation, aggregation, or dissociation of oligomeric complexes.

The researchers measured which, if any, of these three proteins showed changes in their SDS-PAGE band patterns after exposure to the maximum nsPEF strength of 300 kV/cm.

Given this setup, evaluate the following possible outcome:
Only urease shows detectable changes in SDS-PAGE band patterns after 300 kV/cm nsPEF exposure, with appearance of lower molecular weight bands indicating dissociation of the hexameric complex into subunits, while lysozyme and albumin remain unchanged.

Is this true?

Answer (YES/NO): NO